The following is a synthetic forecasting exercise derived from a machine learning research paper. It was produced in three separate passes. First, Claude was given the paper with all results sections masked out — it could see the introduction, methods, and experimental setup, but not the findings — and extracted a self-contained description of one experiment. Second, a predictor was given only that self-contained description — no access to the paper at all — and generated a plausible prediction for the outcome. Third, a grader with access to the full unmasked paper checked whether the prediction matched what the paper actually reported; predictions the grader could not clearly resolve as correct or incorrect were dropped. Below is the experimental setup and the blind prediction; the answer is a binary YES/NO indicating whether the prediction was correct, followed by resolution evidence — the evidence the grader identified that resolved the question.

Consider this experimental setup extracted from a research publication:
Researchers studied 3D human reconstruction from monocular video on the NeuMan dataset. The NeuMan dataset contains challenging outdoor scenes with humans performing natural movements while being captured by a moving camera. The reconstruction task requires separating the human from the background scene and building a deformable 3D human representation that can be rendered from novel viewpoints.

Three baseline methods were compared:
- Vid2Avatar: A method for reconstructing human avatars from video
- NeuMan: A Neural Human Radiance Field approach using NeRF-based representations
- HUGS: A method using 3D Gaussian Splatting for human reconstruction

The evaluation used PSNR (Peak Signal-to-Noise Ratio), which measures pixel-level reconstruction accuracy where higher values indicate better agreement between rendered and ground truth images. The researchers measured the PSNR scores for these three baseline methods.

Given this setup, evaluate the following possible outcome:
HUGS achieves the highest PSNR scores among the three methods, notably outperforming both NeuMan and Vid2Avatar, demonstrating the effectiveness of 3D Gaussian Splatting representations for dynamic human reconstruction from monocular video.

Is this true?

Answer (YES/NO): YES